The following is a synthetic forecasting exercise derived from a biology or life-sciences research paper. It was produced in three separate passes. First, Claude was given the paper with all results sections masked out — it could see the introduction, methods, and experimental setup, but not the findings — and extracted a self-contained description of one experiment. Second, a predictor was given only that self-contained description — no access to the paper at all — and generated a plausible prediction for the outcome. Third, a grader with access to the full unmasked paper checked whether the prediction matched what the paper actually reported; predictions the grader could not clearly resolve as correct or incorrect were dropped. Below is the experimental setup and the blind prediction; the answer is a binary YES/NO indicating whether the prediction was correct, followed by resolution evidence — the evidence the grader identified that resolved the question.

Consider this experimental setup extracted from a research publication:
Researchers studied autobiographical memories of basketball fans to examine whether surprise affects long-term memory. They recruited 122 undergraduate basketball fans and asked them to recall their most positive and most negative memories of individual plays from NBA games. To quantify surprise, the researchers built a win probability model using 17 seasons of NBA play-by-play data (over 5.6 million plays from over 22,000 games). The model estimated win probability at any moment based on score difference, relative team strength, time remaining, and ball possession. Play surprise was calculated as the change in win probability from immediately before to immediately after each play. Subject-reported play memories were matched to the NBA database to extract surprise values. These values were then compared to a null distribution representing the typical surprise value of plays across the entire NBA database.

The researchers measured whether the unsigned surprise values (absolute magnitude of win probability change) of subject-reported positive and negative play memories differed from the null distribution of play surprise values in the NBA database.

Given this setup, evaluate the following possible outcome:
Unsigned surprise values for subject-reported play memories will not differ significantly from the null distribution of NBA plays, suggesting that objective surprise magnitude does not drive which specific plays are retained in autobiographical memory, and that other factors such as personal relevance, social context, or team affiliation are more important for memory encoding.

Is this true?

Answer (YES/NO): NO